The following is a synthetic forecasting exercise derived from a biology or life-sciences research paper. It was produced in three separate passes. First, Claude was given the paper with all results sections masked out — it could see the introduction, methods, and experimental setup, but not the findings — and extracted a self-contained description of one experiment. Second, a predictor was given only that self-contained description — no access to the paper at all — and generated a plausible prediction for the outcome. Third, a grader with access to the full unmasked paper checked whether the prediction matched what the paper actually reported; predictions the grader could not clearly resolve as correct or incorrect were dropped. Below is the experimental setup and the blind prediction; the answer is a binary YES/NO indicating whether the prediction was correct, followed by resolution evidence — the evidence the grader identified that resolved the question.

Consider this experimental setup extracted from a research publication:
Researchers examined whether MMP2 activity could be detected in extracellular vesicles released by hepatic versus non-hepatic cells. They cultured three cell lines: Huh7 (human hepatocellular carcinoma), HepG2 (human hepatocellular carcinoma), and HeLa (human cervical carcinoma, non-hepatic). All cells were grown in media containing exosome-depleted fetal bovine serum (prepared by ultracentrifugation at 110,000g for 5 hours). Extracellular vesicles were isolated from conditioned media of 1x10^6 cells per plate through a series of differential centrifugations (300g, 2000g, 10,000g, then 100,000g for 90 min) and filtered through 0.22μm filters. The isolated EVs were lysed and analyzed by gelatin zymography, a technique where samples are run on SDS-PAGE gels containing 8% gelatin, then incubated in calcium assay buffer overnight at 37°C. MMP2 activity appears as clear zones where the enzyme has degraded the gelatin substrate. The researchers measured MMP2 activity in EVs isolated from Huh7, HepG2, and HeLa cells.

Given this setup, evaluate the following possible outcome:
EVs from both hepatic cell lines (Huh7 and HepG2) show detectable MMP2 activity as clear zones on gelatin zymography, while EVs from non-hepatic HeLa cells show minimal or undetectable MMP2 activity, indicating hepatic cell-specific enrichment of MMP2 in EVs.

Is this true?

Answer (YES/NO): NO